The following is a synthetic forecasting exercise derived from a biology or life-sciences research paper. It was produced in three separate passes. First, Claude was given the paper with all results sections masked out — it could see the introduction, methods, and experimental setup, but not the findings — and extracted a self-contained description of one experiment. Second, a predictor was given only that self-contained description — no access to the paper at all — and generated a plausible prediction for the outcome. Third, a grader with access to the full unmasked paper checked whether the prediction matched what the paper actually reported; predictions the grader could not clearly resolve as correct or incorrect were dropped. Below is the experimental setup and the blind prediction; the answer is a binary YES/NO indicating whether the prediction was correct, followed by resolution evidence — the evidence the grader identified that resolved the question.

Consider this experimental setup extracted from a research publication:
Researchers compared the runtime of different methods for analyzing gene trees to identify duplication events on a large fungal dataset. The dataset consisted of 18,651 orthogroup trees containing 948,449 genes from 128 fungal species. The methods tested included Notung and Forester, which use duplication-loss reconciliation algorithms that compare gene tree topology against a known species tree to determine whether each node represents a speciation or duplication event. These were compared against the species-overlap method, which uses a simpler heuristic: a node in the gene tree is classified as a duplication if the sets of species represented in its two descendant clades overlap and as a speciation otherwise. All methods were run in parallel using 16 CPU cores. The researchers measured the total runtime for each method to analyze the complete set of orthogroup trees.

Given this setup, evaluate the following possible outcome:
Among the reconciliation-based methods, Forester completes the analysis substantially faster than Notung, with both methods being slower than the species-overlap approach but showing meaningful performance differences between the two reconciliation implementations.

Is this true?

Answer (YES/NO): NO